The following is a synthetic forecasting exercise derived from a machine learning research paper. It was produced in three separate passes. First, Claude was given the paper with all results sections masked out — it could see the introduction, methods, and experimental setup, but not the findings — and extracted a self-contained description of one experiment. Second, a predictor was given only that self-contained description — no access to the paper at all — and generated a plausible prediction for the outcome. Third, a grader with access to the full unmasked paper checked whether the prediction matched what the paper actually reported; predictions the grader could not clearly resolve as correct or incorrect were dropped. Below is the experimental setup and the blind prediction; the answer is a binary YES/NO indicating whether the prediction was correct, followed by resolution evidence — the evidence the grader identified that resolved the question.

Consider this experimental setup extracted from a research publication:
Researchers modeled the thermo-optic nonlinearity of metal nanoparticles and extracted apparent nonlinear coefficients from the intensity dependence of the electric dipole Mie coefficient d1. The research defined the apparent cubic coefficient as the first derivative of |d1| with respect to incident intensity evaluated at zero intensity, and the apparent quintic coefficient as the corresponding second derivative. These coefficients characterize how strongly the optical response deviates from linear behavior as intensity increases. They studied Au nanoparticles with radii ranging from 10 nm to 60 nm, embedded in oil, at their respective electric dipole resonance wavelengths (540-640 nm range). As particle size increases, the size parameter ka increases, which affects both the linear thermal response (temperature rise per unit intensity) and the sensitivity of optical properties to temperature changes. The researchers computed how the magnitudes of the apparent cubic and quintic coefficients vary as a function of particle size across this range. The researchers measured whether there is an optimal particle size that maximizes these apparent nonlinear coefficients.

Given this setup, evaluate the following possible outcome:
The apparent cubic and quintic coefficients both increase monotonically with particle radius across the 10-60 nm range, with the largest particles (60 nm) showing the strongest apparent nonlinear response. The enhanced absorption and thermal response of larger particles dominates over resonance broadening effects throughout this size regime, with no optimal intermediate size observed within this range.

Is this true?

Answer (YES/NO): NO